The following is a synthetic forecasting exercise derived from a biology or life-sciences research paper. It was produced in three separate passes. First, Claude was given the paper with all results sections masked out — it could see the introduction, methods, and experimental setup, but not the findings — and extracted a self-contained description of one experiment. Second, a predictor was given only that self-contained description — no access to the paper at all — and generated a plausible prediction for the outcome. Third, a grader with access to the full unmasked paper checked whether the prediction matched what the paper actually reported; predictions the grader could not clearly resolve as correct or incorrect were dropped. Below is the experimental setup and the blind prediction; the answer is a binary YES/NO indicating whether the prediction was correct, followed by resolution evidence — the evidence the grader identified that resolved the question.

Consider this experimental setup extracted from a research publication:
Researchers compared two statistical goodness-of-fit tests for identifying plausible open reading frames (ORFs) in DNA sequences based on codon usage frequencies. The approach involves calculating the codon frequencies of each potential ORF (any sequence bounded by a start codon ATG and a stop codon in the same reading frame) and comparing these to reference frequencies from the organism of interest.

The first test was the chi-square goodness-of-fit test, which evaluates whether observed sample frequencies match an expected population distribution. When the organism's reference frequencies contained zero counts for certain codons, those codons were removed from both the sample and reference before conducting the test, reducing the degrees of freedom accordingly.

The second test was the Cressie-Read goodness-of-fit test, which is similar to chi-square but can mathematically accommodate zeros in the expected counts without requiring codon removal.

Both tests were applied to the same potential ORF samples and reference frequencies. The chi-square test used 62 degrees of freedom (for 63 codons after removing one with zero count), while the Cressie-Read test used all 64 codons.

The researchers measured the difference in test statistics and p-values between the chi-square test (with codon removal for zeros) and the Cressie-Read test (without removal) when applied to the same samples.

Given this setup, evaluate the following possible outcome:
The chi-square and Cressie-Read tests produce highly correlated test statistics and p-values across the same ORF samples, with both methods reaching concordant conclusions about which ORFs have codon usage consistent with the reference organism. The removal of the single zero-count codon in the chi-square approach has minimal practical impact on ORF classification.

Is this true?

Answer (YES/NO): YES